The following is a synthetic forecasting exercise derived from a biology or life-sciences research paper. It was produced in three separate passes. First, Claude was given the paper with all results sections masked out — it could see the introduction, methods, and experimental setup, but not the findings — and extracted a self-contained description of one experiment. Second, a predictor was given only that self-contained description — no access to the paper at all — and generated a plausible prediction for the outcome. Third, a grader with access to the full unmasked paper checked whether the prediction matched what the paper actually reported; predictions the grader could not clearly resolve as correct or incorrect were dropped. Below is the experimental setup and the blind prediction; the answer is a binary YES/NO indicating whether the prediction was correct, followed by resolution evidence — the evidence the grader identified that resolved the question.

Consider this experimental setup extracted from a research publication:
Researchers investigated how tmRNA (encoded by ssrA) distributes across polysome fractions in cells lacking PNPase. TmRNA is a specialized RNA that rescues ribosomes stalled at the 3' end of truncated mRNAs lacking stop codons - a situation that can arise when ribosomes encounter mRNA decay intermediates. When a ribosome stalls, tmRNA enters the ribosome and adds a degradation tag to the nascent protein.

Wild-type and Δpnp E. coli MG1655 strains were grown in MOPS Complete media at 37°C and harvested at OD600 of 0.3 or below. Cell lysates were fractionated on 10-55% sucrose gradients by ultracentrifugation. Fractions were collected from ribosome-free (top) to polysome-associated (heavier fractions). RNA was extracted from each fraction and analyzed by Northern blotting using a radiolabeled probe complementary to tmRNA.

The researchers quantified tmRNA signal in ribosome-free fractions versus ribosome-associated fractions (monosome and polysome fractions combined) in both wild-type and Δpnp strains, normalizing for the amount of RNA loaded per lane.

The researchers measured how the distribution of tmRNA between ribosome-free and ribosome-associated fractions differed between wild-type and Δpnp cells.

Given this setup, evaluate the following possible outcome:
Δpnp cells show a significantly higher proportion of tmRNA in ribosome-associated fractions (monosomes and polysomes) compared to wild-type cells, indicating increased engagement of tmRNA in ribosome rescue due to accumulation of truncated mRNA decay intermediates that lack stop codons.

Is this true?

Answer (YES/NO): YES